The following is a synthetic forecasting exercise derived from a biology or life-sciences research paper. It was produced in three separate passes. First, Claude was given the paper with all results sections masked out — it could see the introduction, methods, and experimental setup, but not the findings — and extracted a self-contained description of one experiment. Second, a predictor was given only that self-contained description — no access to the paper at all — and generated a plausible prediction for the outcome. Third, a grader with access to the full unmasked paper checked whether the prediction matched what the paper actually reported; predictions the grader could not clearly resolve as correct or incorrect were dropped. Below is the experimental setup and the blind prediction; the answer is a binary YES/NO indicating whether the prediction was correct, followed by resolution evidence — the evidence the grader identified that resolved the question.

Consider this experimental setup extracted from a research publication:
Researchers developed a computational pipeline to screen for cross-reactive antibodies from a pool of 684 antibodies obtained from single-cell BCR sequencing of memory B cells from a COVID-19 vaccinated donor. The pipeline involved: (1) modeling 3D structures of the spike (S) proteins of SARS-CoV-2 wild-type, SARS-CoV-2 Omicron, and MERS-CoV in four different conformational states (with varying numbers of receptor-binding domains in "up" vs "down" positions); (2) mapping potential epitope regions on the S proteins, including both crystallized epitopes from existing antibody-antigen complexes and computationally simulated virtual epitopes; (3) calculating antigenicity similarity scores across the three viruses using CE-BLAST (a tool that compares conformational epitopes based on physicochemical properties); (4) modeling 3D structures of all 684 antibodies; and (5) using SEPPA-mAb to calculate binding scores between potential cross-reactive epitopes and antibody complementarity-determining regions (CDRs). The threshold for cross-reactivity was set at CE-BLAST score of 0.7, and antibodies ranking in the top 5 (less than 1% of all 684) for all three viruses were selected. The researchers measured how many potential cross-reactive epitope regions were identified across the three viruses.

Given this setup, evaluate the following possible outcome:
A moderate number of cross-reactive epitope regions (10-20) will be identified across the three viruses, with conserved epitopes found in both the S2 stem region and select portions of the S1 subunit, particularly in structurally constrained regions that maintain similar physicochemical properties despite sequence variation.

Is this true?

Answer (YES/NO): NO